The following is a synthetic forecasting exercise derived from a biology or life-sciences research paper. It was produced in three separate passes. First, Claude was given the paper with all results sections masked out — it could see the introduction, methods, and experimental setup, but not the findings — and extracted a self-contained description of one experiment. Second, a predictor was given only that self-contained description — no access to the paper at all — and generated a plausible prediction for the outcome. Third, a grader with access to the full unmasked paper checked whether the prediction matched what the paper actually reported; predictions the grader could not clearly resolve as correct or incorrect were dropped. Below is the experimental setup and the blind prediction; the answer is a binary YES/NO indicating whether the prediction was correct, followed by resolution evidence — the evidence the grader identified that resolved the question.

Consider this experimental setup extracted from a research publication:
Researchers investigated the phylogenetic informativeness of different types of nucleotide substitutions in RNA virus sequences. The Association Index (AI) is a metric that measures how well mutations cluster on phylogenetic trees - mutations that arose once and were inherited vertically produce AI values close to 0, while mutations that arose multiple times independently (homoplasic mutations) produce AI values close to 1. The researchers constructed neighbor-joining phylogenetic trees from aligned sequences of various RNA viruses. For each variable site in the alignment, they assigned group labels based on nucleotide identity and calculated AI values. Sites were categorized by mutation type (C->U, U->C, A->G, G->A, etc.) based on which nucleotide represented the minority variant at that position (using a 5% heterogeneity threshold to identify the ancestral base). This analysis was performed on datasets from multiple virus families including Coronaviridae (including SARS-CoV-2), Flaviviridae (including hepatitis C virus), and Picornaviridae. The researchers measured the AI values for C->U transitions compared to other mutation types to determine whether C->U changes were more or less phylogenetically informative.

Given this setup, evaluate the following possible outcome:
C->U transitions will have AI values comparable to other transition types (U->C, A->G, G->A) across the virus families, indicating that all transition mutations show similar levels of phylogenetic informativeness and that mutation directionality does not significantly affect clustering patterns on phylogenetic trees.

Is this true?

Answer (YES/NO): NO